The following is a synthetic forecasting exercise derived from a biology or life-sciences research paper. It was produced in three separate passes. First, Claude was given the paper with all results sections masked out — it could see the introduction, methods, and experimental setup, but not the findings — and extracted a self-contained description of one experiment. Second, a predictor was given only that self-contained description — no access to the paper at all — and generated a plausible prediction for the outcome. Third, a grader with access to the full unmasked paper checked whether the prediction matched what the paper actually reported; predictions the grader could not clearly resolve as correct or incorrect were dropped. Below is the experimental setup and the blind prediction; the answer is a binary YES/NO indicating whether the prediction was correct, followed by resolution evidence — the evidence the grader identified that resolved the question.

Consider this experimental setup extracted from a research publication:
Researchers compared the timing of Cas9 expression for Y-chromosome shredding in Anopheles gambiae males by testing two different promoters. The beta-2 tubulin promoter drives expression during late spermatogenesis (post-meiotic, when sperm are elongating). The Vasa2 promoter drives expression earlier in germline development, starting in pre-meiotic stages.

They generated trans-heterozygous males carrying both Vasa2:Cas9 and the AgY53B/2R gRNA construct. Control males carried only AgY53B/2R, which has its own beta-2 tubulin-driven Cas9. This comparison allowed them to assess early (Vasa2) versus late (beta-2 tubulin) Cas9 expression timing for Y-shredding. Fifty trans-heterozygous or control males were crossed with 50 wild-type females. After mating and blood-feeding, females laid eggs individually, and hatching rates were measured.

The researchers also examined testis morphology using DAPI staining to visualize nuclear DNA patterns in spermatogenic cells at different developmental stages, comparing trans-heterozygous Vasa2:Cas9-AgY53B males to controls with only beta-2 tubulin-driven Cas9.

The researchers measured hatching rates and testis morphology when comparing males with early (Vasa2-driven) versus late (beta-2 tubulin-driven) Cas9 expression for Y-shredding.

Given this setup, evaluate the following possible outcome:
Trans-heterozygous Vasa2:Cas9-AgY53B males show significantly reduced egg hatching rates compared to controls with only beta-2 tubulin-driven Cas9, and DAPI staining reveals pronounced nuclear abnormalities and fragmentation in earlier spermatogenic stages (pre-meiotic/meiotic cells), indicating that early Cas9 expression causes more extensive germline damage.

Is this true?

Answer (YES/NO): NO